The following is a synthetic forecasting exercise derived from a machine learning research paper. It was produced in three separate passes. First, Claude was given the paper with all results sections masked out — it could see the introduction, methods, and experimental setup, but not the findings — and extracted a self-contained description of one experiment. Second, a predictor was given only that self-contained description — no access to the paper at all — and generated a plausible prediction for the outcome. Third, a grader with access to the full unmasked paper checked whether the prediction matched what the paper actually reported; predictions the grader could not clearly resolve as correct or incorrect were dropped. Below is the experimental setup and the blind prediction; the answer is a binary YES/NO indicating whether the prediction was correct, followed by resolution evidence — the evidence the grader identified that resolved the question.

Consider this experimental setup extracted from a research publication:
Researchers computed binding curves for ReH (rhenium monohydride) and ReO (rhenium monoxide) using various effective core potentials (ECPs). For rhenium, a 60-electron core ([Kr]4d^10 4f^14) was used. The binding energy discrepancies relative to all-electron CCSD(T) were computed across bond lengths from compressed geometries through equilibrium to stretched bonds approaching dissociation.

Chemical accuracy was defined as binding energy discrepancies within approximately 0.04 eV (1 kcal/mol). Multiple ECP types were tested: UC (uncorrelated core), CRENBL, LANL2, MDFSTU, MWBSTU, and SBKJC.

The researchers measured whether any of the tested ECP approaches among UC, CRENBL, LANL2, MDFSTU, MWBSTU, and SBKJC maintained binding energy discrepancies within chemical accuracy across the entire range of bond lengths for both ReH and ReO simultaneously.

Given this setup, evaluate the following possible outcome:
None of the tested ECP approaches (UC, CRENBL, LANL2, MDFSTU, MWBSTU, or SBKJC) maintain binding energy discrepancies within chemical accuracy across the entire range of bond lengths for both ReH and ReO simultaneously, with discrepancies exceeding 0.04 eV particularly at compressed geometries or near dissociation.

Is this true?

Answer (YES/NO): YES